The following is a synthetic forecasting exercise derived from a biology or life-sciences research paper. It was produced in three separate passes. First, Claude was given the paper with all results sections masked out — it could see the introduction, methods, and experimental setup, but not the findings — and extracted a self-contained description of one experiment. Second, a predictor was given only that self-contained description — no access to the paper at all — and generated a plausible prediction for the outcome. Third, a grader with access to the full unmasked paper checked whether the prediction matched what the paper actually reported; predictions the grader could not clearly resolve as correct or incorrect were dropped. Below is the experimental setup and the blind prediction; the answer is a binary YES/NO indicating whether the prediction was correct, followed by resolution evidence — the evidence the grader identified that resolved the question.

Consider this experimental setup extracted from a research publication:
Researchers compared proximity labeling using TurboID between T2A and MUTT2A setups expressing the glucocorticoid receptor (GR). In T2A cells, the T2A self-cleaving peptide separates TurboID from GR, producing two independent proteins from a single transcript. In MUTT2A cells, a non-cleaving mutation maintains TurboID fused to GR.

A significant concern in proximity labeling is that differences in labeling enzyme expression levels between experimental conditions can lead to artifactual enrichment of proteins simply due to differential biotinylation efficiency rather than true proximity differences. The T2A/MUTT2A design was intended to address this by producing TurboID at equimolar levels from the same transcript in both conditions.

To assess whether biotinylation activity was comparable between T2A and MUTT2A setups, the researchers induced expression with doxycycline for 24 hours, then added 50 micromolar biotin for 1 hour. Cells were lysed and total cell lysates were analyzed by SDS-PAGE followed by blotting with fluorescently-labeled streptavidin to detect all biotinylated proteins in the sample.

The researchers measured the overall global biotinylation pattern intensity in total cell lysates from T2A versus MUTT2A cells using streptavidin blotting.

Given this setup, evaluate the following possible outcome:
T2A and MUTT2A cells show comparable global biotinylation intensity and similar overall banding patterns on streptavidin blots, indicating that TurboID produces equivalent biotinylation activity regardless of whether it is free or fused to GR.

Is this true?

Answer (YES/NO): NO